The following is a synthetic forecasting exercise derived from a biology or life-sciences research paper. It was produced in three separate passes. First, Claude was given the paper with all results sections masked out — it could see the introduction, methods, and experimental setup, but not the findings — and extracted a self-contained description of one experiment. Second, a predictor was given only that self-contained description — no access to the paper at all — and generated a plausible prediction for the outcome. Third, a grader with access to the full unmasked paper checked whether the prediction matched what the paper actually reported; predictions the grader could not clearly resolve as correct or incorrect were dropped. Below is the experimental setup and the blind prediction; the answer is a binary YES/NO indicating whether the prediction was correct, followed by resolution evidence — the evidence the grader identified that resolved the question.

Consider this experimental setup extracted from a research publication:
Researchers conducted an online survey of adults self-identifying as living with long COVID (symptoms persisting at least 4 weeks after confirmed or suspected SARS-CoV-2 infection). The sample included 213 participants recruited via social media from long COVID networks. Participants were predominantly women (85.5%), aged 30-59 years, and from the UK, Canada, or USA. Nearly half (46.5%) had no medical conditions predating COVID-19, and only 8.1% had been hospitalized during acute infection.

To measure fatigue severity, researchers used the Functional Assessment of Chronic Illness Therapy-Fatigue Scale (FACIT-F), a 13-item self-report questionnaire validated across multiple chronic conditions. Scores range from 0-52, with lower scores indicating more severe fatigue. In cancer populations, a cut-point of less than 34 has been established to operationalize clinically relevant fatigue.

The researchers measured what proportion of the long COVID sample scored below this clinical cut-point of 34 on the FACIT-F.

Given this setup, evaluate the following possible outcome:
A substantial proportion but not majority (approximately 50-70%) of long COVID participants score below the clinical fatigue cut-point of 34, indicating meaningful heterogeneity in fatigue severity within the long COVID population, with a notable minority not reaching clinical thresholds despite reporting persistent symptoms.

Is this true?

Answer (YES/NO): NO